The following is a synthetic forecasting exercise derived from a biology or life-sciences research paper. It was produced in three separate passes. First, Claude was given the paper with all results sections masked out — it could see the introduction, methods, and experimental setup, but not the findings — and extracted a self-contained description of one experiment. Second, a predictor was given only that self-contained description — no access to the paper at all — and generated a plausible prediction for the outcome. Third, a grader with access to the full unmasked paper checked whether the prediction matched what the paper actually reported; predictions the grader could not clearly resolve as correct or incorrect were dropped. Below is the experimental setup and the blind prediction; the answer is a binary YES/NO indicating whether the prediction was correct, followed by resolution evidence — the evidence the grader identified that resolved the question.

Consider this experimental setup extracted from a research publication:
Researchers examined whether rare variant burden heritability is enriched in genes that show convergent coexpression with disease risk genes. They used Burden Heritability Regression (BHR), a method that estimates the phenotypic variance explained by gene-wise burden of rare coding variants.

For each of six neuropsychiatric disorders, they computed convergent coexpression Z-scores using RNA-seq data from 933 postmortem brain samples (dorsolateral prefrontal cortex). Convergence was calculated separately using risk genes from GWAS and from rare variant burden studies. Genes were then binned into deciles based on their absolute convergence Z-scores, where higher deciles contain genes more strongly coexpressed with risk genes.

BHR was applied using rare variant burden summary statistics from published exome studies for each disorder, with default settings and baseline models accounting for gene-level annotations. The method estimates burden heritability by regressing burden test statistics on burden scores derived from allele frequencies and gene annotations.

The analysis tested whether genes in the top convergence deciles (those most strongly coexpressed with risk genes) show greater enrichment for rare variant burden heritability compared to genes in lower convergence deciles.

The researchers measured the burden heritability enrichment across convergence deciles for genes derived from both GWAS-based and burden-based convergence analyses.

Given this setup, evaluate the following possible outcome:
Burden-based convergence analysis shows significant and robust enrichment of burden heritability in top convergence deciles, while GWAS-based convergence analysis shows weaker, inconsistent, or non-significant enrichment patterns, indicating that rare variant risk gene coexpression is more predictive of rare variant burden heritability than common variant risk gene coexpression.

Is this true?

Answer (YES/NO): NO